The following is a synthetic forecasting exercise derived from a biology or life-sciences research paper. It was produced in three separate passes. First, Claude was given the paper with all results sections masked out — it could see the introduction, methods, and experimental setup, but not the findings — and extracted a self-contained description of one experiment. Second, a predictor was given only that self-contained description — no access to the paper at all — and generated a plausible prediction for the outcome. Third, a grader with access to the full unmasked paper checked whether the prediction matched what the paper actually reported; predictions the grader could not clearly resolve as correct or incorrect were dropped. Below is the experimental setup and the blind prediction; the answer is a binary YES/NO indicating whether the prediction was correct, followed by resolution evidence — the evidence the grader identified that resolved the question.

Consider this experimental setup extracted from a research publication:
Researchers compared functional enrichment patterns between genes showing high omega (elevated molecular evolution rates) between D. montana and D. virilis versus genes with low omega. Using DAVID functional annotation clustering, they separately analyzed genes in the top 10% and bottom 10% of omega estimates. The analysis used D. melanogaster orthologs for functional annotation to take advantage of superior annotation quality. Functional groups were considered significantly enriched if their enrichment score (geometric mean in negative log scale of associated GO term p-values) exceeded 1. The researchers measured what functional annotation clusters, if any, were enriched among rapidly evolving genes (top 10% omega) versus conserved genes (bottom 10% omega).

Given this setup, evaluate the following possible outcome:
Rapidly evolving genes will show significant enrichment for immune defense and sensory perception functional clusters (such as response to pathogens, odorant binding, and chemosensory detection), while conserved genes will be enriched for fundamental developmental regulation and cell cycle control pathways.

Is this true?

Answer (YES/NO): YES